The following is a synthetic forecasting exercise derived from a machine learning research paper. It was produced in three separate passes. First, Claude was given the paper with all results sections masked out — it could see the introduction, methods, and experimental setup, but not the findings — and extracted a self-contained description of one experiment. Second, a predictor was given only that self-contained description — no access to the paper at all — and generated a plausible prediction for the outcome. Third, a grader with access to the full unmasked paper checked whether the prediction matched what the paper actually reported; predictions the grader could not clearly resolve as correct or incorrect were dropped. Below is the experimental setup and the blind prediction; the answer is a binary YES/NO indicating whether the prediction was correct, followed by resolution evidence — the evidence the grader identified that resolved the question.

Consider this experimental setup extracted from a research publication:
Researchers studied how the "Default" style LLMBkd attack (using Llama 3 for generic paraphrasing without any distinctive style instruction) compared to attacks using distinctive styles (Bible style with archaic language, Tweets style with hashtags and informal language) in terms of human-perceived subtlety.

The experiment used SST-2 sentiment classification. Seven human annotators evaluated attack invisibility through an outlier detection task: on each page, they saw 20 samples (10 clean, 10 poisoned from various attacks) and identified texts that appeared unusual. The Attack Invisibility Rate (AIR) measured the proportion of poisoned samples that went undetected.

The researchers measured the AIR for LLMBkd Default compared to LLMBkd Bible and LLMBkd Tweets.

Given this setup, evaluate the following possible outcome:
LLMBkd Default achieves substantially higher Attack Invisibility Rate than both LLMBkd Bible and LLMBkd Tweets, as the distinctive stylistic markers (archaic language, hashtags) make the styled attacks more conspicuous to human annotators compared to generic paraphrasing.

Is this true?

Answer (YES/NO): YES